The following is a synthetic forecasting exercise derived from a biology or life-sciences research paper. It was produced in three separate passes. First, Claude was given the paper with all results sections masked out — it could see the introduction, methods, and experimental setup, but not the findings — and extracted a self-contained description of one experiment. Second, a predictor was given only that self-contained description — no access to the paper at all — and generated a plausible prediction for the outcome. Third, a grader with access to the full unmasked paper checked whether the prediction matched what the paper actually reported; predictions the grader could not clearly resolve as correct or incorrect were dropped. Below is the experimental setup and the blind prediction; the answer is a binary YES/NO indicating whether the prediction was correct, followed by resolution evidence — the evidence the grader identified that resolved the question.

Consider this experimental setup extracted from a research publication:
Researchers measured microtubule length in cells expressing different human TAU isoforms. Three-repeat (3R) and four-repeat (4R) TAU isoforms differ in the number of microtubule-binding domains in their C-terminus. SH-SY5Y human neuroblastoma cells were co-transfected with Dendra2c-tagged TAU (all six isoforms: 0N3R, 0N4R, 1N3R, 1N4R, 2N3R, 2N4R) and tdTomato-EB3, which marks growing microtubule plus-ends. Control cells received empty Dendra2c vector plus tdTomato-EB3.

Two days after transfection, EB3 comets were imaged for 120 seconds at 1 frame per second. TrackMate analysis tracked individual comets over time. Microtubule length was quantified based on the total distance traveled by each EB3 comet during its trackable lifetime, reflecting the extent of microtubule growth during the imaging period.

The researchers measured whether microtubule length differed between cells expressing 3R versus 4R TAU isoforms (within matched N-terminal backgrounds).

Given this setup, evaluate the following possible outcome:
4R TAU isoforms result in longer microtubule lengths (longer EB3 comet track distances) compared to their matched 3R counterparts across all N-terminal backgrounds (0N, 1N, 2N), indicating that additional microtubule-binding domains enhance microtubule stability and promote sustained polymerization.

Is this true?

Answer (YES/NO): NO